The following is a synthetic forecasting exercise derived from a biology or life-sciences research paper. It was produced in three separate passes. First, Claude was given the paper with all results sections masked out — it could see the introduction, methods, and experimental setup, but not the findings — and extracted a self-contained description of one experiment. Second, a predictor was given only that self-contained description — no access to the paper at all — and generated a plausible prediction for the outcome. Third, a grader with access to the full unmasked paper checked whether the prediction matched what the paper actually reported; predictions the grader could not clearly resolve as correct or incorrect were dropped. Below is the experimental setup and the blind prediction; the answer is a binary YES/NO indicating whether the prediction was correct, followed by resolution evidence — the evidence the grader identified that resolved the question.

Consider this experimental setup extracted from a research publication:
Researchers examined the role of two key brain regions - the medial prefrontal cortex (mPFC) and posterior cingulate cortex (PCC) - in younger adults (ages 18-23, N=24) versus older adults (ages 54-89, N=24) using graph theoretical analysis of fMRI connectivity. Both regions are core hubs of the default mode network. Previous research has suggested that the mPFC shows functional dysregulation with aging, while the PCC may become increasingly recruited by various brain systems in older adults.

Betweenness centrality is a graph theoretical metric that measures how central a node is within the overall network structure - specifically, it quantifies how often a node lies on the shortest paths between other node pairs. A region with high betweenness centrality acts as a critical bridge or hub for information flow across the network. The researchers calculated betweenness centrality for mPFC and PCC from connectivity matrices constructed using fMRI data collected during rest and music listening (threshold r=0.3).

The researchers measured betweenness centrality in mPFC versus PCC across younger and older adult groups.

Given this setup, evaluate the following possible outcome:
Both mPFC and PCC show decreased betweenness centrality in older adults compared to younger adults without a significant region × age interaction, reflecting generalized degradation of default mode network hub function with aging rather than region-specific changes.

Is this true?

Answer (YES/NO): NO